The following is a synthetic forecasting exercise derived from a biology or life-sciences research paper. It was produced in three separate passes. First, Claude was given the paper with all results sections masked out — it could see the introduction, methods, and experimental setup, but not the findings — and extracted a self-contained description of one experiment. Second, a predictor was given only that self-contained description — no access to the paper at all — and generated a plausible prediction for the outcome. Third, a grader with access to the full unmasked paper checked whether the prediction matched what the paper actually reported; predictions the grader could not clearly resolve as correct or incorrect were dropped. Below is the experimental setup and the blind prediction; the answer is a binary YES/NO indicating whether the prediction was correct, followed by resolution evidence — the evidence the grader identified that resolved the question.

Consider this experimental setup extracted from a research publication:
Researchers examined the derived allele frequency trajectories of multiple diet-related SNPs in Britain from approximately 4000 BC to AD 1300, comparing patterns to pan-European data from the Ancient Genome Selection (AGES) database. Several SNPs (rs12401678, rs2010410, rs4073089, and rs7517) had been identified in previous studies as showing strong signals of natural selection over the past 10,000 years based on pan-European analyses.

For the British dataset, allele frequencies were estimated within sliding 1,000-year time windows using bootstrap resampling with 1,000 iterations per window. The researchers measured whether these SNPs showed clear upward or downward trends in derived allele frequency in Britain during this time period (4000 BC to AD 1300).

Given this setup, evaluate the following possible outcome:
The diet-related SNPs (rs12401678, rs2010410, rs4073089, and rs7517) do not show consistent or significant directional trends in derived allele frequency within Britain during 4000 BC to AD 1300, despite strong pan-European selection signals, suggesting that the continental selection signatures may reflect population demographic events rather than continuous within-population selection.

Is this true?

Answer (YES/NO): YES